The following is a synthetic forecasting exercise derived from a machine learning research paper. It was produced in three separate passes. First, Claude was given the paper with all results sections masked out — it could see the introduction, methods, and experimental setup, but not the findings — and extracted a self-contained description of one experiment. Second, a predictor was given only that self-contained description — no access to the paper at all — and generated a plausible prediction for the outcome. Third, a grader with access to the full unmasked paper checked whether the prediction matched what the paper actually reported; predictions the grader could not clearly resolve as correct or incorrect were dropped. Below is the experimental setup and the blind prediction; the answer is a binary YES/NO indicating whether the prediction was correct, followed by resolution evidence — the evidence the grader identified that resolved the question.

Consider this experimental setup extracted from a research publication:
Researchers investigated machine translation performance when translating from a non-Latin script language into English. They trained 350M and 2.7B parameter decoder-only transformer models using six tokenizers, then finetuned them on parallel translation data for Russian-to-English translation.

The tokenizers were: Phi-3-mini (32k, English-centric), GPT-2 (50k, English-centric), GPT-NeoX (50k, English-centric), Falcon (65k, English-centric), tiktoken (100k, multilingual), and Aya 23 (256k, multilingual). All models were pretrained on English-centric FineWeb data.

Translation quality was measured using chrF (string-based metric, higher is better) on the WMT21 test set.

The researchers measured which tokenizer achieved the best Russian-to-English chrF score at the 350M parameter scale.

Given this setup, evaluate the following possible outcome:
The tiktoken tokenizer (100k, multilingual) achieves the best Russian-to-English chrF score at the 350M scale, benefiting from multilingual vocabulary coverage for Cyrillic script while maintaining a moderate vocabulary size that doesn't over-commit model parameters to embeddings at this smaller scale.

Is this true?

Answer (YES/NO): NO